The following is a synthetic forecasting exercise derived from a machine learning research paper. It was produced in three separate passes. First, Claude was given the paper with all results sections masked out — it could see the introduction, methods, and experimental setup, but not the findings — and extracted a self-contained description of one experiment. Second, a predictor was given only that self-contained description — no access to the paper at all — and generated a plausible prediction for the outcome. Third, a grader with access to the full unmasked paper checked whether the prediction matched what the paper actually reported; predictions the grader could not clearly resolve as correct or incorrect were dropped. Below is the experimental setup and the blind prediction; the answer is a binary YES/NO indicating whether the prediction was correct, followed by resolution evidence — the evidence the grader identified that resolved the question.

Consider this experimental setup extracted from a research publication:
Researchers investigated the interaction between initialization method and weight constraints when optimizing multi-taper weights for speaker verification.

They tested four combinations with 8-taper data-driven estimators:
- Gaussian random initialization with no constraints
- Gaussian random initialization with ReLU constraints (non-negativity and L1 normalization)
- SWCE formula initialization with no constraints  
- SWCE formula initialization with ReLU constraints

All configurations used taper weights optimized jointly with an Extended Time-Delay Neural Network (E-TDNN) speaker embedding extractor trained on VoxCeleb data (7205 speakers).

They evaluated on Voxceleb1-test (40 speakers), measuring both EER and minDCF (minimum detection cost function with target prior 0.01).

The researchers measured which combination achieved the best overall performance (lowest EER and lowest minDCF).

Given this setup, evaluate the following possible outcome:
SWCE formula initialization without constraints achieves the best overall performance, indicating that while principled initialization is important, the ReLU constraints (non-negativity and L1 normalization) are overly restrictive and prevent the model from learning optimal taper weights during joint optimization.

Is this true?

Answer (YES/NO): YES